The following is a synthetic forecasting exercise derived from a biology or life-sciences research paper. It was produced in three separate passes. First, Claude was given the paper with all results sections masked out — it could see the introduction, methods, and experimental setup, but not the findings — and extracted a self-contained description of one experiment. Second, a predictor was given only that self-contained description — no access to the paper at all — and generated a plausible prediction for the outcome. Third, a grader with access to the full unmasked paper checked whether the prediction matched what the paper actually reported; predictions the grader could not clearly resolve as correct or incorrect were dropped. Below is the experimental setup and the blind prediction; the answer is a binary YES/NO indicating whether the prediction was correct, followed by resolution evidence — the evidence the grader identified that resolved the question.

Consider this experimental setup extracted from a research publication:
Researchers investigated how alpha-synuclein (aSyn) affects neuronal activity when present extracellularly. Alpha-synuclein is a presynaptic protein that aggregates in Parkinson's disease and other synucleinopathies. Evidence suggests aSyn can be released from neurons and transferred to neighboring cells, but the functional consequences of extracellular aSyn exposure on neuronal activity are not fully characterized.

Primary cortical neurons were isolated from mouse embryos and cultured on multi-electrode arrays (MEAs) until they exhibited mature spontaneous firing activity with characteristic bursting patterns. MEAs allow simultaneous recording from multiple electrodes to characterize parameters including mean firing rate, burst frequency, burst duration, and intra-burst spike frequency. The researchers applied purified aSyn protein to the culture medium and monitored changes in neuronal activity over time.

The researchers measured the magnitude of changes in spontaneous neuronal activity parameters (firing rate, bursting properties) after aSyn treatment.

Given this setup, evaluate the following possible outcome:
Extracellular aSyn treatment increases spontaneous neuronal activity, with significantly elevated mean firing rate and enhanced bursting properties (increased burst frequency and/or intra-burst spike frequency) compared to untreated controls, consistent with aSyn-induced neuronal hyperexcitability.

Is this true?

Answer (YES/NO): NO